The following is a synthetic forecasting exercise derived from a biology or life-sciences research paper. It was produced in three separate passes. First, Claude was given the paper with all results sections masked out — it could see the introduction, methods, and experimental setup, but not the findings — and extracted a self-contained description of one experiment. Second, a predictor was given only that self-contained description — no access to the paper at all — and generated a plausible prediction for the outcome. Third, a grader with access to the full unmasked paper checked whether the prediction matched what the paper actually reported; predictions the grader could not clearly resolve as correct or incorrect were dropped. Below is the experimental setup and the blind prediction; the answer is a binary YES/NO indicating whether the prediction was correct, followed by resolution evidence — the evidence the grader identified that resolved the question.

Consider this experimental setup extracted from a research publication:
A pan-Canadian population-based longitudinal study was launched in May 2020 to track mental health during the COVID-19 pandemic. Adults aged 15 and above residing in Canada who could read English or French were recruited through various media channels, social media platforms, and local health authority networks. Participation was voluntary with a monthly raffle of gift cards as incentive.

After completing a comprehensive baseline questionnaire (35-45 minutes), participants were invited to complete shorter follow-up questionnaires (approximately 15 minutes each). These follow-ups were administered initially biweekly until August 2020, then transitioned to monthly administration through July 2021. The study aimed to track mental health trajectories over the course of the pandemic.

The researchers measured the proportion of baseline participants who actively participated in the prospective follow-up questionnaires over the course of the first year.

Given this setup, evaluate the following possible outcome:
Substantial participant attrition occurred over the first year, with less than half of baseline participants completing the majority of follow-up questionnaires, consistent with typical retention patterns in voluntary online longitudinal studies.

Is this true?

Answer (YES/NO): YES